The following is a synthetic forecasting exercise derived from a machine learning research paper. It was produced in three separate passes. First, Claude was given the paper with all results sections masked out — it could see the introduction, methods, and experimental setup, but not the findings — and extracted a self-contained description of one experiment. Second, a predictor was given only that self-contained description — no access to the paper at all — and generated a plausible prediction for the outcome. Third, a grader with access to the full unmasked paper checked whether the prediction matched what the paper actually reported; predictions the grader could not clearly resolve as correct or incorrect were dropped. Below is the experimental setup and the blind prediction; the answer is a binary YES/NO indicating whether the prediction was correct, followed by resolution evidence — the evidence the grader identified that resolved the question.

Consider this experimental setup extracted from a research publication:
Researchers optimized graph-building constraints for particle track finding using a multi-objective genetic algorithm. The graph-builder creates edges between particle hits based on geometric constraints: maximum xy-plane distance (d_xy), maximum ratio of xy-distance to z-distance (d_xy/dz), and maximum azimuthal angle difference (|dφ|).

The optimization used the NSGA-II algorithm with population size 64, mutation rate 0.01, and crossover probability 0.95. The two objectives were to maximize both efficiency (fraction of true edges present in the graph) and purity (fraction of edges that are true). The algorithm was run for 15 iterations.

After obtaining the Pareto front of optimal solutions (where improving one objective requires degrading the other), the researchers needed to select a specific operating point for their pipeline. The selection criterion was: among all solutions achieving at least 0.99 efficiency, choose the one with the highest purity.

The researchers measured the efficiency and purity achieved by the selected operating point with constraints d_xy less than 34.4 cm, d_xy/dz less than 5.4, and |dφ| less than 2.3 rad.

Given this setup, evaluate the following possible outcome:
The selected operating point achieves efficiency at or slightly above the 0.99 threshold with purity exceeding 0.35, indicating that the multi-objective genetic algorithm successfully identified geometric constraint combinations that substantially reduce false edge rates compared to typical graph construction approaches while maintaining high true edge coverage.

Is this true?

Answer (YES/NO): YES